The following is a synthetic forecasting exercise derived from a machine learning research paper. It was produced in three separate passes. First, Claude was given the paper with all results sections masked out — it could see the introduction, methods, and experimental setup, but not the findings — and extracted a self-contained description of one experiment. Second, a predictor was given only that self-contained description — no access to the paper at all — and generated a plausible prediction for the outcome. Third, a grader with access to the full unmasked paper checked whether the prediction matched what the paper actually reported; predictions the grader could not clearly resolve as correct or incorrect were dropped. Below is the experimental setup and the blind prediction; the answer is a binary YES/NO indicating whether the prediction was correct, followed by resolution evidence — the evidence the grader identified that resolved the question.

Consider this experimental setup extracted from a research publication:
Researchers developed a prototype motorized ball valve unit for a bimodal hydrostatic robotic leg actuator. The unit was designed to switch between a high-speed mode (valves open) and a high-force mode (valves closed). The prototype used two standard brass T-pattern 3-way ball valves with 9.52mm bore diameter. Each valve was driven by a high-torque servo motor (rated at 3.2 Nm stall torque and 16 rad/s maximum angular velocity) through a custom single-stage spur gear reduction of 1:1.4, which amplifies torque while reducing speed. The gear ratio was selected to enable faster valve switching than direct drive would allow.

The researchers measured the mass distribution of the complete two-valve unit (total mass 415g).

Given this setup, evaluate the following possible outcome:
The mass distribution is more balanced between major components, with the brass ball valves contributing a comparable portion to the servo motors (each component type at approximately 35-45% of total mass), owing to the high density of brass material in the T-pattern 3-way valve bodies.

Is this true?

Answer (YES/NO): NO